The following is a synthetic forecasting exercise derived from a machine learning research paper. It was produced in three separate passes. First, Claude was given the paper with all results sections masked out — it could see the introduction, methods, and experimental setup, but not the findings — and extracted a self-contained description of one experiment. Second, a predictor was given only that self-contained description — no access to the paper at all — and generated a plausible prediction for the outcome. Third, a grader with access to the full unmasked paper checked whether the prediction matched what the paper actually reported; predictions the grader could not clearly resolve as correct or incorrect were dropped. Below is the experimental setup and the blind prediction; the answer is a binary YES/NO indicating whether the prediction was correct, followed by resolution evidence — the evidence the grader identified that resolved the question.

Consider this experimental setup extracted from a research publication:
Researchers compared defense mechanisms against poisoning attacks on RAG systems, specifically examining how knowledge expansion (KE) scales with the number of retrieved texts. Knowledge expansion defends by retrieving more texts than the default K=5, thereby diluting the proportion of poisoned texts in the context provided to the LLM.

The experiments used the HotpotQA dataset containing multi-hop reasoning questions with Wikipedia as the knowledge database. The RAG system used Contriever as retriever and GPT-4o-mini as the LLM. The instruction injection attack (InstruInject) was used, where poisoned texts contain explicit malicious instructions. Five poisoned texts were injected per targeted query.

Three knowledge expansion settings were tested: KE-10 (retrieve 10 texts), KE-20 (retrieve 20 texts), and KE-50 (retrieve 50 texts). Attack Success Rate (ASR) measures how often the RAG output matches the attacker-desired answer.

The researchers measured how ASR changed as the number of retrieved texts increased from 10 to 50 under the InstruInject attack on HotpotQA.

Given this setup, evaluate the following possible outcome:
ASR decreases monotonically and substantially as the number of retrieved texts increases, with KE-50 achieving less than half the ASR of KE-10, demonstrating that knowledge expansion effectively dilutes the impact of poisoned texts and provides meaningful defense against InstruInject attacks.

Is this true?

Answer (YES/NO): NO